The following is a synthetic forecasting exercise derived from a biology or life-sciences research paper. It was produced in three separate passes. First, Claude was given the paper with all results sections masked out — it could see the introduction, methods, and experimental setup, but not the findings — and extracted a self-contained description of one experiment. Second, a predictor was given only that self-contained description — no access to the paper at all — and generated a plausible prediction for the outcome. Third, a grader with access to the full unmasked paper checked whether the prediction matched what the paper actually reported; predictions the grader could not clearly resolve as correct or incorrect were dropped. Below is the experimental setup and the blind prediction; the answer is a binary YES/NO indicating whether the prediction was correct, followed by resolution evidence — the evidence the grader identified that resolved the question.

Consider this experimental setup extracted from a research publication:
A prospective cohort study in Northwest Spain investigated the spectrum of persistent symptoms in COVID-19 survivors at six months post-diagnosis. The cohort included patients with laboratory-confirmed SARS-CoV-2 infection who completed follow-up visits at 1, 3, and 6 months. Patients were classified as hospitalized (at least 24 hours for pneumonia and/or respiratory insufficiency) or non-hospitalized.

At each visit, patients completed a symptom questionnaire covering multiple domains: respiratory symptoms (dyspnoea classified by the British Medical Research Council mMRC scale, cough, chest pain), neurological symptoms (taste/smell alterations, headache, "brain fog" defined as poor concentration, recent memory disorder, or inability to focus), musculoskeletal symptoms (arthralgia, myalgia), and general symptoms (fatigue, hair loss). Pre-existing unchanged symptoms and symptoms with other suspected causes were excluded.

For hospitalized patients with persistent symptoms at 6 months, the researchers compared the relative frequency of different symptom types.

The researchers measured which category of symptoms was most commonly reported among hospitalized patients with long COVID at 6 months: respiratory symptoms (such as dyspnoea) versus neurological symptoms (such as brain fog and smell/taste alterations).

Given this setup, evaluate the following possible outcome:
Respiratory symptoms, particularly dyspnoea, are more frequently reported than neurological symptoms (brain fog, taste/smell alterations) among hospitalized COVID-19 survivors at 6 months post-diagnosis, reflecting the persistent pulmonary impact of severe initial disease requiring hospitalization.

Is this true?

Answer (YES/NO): YES